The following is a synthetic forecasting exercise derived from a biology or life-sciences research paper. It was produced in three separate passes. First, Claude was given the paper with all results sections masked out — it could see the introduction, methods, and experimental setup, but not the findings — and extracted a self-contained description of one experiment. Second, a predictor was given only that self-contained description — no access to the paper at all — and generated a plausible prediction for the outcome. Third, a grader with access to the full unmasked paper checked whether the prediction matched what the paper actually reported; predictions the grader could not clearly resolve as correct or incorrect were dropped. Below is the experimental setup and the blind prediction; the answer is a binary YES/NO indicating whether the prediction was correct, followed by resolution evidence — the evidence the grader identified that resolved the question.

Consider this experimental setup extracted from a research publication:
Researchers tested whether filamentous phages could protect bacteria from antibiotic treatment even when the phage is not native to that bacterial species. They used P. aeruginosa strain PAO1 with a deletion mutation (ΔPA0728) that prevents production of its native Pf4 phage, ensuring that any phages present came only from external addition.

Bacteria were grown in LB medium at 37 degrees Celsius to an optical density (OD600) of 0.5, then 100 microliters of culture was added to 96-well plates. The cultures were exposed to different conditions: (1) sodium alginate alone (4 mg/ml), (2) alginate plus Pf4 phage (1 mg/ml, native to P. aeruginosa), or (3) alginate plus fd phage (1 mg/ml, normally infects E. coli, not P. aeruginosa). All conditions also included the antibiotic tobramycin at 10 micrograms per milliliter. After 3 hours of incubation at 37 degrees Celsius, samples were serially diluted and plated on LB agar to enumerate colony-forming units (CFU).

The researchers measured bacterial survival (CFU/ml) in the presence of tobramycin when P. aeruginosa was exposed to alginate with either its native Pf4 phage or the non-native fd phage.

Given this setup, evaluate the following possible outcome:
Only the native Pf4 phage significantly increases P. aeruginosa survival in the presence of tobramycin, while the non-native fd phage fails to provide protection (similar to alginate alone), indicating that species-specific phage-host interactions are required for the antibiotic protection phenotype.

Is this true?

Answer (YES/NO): NO